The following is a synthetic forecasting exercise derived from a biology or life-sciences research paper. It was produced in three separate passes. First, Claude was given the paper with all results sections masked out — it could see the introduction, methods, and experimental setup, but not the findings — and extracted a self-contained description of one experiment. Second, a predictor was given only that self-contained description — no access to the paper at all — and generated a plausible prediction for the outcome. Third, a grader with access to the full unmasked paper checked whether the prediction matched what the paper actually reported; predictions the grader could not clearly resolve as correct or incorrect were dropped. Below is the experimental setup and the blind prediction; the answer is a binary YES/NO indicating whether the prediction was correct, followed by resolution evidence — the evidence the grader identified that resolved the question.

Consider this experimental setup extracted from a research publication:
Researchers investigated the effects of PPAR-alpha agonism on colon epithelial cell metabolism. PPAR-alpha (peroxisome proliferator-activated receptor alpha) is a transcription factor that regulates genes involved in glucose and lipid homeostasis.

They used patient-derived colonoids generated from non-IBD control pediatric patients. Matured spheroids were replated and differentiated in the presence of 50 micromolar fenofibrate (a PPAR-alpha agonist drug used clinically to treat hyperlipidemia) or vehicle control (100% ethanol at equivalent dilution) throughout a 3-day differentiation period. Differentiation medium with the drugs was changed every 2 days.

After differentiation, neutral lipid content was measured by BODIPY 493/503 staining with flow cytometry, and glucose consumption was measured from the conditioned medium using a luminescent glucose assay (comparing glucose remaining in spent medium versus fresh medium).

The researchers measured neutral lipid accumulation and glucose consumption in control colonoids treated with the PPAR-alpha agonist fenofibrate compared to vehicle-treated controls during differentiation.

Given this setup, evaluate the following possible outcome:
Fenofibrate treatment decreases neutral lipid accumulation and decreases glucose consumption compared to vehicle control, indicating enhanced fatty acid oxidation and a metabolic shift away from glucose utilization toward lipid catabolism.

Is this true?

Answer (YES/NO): NO